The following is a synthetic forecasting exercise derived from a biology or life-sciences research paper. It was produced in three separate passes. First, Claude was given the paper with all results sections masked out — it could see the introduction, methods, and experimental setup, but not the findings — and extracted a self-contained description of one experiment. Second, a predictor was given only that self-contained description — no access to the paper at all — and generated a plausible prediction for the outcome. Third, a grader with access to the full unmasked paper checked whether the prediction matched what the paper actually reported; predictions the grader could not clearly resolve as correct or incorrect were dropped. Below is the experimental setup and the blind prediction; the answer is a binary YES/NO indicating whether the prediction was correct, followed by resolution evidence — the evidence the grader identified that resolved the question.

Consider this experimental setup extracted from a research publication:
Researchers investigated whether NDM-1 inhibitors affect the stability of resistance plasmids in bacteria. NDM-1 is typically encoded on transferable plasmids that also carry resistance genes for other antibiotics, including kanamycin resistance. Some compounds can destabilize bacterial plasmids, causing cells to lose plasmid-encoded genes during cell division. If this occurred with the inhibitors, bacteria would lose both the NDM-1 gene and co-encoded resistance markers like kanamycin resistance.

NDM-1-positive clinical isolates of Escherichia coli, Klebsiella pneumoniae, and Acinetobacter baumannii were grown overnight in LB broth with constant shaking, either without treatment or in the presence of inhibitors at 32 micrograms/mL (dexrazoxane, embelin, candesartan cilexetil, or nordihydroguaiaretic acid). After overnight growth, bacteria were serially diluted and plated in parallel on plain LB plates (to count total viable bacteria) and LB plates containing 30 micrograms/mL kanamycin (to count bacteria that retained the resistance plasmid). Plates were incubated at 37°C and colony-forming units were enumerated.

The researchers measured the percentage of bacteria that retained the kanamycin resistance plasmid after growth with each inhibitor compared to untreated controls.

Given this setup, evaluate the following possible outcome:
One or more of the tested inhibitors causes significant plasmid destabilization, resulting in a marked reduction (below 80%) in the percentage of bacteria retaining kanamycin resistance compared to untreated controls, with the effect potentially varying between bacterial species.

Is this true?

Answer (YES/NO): NO